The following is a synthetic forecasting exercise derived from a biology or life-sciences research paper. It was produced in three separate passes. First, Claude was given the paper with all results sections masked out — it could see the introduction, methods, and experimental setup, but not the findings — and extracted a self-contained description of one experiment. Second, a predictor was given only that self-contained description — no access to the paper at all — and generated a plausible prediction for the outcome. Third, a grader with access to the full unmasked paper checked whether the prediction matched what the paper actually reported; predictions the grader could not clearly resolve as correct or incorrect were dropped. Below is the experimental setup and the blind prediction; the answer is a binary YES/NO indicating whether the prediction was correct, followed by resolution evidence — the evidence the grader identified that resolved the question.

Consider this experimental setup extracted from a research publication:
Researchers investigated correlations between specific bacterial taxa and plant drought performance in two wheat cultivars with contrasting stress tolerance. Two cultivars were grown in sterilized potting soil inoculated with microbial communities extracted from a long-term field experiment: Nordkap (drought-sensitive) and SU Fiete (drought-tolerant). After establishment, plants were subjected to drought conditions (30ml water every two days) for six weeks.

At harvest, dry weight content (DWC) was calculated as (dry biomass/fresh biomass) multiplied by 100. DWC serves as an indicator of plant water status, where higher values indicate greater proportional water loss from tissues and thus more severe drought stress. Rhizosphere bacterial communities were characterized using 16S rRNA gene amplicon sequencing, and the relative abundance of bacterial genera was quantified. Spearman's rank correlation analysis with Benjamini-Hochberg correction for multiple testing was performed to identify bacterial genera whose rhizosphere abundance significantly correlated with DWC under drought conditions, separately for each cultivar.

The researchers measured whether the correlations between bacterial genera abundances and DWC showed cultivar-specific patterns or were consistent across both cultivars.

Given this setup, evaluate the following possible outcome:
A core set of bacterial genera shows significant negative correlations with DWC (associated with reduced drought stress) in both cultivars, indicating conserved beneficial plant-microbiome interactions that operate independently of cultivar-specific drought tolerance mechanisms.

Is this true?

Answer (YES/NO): NO